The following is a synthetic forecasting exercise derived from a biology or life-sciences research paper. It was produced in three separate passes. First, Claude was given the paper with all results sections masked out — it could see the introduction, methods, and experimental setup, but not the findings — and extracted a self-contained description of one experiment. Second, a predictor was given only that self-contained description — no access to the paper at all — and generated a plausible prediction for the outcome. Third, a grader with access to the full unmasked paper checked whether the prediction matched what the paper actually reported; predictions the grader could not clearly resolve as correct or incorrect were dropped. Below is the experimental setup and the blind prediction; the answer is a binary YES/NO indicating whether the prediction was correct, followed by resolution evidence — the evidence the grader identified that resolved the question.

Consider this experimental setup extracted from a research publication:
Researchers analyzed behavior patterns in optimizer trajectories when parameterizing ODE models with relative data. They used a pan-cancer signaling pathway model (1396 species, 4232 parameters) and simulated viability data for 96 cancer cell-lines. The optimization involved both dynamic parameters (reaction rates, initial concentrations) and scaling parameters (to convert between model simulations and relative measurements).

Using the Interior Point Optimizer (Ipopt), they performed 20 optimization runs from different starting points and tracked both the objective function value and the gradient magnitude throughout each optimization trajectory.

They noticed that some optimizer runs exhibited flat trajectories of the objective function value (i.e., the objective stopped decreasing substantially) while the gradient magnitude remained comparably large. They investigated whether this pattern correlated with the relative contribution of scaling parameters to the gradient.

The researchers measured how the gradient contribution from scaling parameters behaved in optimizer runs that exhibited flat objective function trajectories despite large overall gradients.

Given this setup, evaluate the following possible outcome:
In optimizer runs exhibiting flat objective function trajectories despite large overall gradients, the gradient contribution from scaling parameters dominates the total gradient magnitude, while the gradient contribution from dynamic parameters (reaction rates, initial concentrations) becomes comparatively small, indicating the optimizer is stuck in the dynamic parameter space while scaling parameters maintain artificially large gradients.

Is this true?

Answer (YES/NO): NO